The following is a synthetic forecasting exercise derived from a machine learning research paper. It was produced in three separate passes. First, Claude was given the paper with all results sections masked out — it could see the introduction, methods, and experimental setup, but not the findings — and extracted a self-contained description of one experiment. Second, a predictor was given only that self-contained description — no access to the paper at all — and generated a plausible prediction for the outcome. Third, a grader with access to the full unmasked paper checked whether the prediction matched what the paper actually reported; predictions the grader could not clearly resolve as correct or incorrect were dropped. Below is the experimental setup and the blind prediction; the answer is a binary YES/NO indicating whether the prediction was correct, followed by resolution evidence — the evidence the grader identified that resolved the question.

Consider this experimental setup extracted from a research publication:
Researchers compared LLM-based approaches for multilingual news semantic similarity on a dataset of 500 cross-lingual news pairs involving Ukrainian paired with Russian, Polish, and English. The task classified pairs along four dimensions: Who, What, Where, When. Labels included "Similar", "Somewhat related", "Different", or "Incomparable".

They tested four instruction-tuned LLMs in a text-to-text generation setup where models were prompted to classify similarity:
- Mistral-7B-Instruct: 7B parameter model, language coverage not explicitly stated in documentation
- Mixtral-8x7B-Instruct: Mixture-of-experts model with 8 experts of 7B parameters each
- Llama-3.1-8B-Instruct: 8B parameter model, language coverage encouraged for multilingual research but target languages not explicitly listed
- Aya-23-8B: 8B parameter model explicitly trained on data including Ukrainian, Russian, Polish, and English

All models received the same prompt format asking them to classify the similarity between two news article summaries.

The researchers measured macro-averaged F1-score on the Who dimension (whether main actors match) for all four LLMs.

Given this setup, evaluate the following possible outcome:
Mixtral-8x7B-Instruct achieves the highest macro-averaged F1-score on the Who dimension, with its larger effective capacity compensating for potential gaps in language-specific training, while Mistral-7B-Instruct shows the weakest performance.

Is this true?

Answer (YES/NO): NO